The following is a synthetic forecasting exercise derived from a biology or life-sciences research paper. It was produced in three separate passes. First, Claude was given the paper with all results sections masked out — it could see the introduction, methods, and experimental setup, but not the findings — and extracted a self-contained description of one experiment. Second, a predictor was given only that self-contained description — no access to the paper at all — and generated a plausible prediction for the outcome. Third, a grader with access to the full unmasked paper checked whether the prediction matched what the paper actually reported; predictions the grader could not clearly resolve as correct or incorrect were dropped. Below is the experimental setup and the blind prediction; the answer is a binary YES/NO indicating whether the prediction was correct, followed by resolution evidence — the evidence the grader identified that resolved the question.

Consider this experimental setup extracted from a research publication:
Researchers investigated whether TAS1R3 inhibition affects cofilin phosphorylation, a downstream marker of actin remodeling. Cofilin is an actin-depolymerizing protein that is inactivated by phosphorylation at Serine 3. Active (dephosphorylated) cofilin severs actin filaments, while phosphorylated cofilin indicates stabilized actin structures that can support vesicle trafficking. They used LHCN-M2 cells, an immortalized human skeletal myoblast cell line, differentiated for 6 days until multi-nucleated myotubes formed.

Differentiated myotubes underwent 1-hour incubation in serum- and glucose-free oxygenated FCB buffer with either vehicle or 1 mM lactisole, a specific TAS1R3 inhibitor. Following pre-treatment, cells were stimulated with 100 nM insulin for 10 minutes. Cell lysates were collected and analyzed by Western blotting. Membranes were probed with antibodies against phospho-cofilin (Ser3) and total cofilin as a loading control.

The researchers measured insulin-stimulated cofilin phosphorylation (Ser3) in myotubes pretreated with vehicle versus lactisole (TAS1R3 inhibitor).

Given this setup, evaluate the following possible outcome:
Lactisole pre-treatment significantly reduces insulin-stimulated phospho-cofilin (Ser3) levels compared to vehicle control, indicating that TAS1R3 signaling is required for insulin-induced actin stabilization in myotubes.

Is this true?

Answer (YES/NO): NO